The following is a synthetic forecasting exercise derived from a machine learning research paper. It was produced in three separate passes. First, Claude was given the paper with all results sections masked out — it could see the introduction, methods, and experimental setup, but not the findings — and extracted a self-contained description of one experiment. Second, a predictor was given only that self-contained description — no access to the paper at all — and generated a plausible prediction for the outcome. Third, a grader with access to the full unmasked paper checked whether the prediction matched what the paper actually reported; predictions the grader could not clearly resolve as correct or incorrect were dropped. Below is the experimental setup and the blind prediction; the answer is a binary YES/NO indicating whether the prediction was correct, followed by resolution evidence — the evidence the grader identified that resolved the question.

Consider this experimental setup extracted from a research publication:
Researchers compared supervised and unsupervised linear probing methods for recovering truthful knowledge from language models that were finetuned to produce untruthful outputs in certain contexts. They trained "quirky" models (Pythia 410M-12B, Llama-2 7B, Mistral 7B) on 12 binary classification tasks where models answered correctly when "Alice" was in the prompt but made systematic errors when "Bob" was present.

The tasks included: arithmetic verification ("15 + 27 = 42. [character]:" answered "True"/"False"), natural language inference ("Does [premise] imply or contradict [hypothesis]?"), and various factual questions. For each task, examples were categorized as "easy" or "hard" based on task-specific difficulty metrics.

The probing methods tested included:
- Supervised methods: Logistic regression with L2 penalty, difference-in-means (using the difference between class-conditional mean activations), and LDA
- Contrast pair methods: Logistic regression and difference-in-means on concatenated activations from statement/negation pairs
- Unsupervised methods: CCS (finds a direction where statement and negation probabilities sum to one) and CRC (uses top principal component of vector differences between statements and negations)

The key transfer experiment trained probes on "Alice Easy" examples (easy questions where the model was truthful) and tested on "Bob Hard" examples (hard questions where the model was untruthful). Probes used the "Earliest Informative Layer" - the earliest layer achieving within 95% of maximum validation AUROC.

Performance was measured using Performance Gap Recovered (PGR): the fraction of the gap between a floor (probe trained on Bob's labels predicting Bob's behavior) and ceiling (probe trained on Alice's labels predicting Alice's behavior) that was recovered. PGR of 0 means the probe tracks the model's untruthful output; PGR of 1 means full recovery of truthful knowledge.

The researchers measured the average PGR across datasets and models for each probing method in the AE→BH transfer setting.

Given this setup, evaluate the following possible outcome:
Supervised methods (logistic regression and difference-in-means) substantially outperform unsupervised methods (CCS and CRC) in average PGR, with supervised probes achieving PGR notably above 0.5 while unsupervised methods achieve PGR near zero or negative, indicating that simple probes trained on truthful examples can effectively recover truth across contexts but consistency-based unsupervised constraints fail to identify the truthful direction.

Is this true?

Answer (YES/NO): NO